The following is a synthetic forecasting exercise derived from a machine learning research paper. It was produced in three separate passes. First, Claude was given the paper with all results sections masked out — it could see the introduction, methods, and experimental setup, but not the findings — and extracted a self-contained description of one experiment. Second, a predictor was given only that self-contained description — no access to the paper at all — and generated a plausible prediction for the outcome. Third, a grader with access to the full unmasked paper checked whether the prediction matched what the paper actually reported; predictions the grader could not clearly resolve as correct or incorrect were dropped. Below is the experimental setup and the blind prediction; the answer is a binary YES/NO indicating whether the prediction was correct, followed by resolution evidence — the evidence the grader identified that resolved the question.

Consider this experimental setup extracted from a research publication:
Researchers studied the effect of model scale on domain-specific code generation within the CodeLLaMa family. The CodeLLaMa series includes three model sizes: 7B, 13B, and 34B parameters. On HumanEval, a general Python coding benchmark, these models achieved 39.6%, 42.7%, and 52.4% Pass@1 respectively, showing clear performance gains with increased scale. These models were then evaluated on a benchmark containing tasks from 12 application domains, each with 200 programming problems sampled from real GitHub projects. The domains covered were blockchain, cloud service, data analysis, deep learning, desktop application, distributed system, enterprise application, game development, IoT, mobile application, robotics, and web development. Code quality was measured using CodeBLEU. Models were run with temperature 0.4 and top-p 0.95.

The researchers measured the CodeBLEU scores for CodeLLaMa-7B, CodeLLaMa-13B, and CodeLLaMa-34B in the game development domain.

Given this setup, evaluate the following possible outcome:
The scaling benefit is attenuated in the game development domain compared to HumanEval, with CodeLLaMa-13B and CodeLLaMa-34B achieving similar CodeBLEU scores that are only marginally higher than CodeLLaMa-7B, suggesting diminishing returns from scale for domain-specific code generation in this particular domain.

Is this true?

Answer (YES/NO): NO